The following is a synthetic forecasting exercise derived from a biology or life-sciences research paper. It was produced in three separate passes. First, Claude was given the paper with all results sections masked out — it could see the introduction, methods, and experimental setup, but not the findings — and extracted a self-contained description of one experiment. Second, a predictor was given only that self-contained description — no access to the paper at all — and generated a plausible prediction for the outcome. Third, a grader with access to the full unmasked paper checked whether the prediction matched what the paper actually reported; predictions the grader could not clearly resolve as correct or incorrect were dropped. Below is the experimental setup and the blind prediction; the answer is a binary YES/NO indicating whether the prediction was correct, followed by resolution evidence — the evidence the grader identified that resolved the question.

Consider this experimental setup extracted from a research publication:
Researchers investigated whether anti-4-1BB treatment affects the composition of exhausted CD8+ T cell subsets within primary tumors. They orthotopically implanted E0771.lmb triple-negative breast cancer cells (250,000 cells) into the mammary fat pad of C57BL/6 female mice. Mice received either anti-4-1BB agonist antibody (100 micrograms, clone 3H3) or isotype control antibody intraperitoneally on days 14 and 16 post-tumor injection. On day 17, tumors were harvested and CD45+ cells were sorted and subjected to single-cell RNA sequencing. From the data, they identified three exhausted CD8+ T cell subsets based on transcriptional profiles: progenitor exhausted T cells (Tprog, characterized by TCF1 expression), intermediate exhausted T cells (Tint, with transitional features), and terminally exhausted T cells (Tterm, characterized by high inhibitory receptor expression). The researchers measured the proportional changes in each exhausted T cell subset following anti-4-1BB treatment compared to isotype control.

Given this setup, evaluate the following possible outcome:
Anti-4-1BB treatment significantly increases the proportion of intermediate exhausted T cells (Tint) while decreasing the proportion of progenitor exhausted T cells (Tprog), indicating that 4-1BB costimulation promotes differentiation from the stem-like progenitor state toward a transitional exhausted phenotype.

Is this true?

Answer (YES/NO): NO